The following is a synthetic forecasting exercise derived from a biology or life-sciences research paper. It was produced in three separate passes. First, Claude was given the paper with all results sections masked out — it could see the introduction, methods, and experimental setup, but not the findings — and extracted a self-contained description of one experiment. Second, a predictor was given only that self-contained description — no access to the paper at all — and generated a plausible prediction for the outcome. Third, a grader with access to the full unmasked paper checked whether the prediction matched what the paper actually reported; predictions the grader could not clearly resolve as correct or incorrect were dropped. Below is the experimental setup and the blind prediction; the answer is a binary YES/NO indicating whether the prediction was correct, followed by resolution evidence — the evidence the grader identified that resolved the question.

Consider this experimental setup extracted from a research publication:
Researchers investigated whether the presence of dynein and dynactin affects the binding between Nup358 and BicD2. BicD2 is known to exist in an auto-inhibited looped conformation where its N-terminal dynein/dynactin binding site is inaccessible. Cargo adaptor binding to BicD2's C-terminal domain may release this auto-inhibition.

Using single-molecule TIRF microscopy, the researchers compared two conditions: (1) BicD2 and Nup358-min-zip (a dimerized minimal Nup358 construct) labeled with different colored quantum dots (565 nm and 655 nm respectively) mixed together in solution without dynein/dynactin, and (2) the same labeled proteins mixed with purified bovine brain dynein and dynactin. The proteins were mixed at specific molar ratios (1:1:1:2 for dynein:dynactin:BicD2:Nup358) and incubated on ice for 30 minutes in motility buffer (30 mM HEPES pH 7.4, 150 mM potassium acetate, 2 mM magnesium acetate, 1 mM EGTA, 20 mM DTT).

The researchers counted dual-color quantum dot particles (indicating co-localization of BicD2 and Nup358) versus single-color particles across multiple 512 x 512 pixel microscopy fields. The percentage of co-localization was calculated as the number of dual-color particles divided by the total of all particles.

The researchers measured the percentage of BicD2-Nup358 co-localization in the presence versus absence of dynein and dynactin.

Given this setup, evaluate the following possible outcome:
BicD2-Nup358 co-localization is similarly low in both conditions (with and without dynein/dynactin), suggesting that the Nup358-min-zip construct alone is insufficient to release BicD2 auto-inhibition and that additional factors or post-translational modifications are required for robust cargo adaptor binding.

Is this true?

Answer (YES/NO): NO